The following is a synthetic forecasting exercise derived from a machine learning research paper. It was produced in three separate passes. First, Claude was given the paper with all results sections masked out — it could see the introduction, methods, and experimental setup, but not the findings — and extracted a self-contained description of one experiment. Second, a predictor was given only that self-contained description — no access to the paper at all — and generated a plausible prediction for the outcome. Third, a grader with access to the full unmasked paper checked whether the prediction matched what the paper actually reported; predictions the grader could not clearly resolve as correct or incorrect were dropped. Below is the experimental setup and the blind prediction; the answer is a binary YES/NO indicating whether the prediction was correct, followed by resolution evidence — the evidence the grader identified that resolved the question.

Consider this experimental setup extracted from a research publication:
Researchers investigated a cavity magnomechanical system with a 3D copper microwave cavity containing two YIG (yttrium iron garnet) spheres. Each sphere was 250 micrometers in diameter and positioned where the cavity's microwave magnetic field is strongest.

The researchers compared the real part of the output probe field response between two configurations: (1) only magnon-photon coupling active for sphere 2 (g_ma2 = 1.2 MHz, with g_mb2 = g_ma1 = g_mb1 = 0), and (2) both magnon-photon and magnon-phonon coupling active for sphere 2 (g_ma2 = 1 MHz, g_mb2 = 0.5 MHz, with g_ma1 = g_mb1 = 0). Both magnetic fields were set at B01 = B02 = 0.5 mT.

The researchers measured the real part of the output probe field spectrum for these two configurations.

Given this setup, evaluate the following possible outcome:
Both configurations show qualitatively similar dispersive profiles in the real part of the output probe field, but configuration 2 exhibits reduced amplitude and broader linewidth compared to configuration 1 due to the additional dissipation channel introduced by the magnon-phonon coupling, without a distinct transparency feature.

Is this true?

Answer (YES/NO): NO